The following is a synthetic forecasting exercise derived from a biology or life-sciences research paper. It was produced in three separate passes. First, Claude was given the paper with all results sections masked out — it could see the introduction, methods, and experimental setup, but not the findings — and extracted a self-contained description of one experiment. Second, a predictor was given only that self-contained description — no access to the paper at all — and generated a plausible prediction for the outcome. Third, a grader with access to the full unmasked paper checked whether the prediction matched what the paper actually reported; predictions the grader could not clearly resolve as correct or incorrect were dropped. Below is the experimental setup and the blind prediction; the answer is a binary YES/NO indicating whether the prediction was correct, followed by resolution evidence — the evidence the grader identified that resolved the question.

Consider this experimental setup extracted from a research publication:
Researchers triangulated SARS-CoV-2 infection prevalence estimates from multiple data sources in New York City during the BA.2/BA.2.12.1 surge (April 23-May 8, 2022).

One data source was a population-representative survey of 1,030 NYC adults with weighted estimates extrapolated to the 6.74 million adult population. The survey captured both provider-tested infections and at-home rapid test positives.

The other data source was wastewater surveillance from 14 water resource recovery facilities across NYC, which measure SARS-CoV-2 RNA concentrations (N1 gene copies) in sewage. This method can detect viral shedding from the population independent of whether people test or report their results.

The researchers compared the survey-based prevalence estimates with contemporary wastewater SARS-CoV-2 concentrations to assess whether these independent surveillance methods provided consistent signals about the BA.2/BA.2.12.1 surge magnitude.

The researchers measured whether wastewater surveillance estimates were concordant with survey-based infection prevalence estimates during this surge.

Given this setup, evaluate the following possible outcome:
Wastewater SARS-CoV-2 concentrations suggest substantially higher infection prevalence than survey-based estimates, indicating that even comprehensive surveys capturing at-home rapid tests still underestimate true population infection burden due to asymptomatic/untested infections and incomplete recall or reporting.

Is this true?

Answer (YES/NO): NO